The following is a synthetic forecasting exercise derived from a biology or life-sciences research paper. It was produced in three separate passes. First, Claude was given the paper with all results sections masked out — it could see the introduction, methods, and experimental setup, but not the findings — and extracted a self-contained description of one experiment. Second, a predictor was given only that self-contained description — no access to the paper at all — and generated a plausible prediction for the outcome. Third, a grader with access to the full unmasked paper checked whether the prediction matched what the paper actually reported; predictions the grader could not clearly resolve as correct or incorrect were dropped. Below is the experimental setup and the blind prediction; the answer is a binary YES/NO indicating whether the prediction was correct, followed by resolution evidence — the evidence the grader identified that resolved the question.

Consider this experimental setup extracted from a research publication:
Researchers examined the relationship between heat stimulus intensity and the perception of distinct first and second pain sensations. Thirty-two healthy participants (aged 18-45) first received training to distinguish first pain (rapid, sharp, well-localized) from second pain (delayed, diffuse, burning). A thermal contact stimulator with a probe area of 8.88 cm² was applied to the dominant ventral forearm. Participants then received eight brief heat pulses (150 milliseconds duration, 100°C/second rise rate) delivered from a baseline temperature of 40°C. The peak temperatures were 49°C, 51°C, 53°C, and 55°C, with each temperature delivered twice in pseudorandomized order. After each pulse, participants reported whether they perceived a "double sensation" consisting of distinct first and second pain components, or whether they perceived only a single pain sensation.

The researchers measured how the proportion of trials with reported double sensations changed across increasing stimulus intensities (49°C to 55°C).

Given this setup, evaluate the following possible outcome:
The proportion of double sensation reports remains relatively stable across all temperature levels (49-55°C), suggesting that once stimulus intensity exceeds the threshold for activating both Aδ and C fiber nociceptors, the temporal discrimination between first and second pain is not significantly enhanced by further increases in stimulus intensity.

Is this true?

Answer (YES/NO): NO